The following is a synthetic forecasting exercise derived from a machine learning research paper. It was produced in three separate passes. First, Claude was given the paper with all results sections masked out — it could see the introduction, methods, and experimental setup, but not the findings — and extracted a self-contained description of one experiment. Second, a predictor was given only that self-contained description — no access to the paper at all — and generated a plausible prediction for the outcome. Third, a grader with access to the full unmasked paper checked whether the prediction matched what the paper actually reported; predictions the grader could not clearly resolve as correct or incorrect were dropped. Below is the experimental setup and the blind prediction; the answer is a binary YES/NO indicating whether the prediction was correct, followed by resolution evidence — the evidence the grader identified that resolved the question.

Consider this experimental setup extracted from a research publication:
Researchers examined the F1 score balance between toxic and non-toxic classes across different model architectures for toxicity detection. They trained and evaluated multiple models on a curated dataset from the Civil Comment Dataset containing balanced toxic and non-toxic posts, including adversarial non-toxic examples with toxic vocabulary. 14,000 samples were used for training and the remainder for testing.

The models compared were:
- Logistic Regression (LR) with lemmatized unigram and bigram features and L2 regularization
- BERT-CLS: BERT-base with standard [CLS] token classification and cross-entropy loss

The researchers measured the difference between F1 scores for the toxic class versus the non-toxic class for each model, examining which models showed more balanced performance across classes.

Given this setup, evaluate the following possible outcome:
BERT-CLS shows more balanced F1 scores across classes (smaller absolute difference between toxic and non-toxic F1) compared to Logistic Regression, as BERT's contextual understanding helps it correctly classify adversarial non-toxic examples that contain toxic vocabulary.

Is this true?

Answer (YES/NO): NO